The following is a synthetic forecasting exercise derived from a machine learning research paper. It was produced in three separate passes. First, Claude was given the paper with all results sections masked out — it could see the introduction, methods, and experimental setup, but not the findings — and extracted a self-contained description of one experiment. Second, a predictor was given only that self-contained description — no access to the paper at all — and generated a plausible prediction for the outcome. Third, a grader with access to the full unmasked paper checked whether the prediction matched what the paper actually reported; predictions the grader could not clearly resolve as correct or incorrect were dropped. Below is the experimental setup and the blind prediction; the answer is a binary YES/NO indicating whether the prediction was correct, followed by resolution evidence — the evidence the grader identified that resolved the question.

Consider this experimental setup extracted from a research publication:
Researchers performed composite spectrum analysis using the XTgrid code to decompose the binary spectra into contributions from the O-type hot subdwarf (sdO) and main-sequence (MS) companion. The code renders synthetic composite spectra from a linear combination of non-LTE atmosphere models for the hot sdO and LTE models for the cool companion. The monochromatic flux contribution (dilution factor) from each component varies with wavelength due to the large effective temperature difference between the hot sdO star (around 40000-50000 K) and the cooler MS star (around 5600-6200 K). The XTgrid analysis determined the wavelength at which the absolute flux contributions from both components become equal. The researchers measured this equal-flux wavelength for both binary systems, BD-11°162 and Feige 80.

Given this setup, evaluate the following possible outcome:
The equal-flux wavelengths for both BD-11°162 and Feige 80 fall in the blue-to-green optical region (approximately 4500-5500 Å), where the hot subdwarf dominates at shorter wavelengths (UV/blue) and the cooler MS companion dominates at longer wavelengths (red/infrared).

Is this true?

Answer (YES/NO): NO